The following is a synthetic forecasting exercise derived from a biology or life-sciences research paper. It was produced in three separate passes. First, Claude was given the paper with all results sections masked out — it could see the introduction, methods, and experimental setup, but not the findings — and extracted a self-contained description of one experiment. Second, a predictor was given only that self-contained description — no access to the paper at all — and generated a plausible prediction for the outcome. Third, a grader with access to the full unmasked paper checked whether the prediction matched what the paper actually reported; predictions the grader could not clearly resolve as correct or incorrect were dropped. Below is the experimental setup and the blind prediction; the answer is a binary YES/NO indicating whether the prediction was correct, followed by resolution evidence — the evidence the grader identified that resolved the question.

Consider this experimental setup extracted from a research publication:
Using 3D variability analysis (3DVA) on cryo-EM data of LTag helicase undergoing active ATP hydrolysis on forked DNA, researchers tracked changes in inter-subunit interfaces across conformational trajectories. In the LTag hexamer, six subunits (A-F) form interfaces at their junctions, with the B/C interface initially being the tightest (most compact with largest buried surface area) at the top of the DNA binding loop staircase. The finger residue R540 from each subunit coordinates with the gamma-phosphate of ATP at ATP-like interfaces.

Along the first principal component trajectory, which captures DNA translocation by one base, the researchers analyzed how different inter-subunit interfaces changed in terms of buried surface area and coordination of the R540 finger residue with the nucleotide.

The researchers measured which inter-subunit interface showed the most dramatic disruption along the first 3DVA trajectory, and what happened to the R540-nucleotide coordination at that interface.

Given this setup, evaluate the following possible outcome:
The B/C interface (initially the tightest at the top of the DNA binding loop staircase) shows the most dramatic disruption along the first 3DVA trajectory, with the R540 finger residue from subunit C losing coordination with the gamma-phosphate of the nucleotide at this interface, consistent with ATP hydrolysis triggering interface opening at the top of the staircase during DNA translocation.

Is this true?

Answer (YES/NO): YES